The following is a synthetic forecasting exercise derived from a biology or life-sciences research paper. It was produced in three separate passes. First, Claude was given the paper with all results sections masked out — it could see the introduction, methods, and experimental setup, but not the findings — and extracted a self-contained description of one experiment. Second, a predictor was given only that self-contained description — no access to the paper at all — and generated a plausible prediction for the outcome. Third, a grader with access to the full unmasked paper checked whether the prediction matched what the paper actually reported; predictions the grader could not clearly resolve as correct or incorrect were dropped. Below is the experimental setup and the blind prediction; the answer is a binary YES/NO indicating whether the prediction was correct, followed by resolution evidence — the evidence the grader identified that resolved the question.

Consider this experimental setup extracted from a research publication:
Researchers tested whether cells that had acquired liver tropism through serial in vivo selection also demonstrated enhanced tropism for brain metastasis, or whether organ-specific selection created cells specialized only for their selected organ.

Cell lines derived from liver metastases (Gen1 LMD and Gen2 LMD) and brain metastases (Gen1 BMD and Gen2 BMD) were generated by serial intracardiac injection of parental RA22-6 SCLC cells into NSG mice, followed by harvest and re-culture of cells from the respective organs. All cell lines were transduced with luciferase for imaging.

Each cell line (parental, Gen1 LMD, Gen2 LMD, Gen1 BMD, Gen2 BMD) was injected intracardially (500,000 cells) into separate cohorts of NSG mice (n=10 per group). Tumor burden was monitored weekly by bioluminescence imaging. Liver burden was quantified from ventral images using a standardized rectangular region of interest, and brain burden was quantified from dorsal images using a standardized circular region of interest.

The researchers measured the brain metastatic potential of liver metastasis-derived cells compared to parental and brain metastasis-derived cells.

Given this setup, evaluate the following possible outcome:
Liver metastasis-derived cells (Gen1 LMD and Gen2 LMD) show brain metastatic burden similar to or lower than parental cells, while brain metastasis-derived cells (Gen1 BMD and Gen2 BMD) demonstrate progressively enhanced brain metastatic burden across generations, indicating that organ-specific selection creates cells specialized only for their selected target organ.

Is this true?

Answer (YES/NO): NO